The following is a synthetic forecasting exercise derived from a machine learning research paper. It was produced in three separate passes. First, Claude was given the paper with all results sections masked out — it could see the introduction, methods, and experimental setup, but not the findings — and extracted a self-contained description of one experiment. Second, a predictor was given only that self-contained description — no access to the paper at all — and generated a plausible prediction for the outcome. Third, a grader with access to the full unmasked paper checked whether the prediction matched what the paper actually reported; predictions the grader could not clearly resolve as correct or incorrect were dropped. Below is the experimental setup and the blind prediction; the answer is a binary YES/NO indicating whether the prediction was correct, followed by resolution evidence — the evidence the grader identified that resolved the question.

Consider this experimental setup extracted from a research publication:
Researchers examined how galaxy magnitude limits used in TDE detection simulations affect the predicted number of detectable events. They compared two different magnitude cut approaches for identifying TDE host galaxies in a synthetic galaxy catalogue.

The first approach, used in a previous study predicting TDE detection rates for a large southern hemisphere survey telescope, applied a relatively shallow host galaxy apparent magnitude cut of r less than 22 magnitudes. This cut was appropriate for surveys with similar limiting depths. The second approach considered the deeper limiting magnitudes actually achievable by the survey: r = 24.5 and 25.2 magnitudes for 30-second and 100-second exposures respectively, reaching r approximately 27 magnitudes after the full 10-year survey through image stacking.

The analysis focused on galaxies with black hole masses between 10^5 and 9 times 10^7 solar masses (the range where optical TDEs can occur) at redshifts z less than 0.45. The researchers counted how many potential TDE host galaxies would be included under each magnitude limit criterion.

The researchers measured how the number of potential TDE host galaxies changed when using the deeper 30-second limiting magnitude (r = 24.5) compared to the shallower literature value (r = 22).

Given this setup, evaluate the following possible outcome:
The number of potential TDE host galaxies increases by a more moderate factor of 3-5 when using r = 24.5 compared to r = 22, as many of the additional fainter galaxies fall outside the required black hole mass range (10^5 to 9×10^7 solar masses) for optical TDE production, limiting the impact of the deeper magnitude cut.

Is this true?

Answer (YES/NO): NO